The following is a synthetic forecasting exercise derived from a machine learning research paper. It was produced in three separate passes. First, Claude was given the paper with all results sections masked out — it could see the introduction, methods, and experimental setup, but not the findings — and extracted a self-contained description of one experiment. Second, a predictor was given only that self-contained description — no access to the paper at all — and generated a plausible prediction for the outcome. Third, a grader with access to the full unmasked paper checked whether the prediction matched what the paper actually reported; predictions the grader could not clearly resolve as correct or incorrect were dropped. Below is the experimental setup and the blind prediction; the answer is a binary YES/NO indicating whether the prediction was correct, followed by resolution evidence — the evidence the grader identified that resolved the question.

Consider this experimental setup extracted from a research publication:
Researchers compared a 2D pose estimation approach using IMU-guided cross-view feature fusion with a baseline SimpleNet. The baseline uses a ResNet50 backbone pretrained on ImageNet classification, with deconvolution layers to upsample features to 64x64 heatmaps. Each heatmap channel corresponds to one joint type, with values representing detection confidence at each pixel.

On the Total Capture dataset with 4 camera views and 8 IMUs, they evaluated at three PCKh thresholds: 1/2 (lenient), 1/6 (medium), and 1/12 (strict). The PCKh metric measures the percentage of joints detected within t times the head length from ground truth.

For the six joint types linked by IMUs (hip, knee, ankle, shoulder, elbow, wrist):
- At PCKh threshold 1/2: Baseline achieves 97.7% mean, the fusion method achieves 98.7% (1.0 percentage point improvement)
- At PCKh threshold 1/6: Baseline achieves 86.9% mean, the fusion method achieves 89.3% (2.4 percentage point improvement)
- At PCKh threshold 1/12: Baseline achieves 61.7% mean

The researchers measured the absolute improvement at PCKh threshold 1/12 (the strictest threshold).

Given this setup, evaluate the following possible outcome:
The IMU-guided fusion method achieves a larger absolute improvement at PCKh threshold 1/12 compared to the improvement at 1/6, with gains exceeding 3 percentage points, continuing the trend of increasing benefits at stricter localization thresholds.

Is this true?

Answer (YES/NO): NO